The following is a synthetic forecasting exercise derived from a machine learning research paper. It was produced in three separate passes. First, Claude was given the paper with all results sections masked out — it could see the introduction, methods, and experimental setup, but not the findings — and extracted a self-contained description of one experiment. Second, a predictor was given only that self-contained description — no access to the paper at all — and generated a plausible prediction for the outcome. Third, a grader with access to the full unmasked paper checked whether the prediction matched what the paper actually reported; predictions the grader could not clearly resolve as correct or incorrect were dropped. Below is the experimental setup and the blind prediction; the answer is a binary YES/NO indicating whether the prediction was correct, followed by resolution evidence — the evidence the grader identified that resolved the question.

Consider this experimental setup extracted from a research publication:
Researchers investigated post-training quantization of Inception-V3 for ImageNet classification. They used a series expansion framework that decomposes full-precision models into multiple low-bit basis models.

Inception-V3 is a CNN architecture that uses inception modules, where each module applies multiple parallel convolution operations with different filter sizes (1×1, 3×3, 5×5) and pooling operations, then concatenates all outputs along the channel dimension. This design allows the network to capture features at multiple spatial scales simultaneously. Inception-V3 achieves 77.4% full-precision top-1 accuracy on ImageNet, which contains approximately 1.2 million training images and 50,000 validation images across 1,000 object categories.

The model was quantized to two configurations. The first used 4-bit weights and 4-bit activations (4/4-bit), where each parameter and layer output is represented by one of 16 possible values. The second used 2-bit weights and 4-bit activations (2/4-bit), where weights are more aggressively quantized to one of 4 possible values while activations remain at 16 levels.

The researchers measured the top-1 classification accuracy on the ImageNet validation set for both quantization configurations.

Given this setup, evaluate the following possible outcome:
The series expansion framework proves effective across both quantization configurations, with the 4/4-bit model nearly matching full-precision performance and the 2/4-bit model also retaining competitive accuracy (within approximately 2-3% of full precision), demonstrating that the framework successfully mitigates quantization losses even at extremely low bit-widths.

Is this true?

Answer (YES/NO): NO